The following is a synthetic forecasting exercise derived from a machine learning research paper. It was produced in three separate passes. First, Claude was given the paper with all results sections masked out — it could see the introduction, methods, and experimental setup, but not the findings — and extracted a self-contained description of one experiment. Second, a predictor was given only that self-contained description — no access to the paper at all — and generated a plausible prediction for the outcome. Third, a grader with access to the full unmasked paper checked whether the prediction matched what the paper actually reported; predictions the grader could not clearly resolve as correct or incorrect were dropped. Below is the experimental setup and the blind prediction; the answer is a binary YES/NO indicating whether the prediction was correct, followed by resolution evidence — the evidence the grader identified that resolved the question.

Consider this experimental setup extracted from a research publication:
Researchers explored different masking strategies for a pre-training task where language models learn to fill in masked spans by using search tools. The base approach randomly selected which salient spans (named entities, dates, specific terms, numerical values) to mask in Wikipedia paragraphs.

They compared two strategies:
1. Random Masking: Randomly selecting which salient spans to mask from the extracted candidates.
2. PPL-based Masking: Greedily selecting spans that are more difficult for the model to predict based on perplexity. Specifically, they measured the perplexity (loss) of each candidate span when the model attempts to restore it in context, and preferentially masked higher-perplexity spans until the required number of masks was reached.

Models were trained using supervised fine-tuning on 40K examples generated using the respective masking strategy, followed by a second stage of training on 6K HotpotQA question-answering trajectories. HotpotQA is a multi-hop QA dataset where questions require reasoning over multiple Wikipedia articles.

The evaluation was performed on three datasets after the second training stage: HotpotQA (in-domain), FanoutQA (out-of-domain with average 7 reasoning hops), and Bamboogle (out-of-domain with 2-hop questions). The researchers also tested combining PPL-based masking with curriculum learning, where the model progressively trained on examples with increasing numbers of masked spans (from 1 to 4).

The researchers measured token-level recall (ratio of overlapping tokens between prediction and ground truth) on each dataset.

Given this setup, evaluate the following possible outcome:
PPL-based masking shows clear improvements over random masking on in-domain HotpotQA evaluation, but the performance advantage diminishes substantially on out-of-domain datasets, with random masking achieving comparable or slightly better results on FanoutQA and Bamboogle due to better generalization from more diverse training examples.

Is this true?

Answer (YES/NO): NO